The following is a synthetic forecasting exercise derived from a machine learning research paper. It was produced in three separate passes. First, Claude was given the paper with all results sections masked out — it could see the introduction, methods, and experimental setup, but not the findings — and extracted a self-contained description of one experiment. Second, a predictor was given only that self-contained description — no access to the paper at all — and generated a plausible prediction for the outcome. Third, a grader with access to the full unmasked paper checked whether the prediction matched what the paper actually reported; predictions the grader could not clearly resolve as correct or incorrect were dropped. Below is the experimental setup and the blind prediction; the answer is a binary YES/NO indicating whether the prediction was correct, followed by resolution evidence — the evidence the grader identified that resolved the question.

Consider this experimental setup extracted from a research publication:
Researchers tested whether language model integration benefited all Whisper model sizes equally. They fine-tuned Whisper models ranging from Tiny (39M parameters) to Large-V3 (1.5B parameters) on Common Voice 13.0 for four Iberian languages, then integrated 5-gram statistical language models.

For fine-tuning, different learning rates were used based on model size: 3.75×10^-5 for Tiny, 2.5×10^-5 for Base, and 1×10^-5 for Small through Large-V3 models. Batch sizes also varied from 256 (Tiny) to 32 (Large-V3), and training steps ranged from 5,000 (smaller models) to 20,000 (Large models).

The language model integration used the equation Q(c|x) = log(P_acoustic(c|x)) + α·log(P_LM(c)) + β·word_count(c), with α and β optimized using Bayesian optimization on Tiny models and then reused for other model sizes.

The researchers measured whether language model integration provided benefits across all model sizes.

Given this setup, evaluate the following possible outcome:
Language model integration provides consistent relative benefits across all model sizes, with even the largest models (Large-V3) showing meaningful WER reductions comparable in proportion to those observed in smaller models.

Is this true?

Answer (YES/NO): NO